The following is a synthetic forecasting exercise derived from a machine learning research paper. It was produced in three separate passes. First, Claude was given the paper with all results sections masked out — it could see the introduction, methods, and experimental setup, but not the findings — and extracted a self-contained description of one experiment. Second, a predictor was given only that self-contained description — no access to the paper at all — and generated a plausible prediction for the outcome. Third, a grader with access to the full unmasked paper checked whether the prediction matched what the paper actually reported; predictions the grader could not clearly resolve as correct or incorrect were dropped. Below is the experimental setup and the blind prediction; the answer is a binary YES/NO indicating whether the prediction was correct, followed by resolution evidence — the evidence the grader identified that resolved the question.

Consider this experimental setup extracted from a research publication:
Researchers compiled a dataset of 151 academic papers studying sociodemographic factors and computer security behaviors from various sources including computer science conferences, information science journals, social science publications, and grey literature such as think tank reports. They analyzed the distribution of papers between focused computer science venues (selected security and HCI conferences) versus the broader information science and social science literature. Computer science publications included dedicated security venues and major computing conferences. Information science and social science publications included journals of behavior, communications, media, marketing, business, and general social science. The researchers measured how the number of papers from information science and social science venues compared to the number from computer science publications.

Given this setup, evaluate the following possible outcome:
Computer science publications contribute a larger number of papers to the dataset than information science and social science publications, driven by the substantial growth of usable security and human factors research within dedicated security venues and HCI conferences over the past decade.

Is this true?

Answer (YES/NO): NO